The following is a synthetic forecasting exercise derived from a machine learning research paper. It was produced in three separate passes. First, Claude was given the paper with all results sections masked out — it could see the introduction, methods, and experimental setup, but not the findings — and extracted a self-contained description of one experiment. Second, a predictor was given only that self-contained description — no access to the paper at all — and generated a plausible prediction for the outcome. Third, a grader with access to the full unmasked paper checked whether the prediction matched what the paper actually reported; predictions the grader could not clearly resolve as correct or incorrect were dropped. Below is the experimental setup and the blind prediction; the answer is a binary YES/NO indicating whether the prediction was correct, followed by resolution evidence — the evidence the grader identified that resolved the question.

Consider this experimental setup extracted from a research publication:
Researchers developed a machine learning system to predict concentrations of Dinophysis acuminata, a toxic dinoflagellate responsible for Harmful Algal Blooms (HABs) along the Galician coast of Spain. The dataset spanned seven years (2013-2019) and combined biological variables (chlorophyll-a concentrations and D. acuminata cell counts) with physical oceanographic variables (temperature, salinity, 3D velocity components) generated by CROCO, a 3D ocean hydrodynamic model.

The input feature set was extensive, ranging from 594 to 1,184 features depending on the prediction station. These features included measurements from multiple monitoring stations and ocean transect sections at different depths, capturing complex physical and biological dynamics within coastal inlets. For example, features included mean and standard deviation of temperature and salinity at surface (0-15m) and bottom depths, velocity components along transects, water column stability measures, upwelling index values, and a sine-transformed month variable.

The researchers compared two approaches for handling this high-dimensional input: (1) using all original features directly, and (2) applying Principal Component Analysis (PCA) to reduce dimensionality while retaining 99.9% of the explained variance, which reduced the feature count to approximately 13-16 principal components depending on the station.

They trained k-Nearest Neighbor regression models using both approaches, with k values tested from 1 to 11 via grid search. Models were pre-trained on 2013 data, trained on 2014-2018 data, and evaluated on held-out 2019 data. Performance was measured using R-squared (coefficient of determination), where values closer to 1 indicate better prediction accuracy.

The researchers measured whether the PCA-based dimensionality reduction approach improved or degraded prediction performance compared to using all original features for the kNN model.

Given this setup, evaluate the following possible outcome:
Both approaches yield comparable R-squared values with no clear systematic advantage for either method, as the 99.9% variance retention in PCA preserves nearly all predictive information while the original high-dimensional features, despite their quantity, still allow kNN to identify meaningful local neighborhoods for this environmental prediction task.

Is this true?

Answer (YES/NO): NO